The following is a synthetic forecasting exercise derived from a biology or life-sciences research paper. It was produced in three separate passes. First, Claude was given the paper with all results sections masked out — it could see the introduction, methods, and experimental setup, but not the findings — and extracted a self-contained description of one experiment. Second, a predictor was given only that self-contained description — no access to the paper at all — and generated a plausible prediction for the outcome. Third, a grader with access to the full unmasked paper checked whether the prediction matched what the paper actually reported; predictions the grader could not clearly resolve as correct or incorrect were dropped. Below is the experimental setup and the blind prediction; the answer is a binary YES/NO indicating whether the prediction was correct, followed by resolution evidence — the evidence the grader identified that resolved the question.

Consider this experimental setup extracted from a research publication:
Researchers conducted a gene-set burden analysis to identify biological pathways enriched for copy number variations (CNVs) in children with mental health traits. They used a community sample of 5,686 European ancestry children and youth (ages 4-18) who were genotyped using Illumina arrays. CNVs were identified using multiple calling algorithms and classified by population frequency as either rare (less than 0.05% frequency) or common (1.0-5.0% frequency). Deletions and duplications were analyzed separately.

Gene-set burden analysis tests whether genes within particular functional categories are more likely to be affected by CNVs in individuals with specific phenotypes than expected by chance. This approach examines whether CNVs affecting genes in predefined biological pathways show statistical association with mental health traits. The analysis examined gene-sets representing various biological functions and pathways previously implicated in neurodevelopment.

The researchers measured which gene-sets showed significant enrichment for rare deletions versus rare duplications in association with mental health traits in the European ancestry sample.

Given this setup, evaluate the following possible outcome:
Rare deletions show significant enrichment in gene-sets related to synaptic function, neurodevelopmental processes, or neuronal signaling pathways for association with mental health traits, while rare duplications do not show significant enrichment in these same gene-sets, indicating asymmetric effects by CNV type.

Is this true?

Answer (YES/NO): YES